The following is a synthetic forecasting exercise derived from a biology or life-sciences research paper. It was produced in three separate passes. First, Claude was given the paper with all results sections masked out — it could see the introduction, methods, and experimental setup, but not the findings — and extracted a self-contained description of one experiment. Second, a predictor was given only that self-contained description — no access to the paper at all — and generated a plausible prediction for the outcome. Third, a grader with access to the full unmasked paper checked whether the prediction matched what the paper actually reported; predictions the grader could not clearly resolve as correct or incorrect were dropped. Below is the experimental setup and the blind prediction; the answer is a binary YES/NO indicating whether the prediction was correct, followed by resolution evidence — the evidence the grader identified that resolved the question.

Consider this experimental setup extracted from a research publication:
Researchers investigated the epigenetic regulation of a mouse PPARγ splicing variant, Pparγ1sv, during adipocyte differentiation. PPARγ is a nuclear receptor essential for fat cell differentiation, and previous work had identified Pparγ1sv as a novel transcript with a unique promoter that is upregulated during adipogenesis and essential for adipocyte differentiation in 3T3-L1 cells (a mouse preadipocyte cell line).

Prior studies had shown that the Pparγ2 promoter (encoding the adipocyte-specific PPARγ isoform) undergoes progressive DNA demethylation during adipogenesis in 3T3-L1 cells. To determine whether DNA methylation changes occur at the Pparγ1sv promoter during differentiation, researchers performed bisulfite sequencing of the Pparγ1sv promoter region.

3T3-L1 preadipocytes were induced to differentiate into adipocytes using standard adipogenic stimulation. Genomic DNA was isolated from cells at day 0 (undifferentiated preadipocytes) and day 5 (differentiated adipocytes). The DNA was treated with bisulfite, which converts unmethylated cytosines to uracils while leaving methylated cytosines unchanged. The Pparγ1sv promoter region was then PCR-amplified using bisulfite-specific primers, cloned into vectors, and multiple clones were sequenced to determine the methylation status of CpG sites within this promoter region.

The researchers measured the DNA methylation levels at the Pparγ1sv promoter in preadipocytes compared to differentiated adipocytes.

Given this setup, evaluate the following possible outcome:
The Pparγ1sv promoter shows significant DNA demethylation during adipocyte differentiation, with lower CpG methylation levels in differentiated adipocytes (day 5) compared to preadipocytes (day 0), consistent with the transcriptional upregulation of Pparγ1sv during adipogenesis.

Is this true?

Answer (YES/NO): NO